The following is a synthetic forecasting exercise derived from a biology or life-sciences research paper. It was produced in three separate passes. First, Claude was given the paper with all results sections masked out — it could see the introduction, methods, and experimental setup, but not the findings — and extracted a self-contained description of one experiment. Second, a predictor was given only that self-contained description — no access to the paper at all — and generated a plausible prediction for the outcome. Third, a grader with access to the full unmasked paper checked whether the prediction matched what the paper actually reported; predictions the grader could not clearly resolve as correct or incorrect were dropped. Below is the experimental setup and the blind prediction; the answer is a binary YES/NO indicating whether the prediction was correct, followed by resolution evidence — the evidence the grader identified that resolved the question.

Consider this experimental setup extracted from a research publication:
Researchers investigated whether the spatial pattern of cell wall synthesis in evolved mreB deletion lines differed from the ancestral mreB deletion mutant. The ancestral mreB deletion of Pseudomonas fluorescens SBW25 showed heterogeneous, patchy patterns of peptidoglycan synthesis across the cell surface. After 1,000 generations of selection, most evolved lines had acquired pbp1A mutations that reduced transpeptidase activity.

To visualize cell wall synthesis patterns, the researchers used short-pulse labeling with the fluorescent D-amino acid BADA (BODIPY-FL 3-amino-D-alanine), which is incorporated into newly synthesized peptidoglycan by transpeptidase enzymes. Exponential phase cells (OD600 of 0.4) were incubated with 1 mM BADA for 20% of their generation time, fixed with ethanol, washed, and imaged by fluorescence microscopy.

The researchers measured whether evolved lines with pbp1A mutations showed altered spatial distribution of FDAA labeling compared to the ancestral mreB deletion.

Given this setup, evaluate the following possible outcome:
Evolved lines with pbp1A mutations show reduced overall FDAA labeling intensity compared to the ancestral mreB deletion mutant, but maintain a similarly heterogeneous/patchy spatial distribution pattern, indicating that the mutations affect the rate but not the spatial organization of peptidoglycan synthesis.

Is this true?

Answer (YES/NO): NO